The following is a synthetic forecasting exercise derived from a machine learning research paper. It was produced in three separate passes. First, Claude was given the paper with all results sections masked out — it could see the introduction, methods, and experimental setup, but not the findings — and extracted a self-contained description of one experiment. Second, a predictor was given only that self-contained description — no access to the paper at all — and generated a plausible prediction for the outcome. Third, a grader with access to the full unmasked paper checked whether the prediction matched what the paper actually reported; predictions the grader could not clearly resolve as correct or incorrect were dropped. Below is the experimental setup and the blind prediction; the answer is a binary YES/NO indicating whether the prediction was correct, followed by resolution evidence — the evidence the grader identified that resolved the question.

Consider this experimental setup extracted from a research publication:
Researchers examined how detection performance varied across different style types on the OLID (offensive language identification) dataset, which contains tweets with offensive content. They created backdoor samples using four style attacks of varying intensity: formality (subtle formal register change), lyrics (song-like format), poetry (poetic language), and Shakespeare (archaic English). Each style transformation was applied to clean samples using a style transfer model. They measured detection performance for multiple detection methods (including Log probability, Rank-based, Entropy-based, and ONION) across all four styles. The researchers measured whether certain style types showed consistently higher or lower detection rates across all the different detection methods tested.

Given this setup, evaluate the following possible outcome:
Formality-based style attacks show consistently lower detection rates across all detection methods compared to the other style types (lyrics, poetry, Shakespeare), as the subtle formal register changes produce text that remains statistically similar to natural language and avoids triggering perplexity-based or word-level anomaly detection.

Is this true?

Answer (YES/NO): NO